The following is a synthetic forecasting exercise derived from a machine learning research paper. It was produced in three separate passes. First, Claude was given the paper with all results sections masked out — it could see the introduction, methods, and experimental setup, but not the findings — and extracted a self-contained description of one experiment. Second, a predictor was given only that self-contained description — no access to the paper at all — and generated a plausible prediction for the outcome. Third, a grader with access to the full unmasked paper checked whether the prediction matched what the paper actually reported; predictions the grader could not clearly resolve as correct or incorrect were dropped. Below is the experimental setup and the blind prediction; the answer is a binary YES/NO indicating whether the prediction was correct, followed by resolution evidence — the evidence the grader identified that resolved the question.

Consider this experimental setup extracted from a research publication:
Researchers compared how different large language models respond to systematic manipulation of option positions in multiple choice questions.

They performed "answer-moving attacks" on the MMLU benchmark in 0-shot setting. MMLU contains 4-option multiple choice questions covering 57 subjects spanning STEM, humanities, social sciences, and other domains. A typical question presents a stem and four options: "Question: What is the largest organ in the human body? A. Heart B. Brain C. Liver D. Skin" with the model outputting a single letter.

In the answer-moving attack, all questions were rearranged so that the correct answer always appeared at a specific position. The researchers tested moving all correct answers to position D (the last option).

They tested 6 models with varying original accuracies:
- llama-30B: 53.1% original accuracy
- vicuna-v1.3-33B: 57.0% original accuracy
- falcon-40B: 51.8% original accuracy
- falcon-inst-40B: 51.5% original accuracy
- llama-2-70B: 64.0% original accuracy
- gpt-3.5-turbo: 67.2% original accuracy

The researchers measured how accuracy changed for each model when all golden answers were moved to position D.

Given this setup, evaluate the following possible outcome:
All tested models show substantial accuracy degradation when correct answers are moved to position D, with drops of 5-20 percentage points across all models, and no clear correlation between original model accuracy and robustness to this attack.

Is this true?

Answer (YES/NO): NO